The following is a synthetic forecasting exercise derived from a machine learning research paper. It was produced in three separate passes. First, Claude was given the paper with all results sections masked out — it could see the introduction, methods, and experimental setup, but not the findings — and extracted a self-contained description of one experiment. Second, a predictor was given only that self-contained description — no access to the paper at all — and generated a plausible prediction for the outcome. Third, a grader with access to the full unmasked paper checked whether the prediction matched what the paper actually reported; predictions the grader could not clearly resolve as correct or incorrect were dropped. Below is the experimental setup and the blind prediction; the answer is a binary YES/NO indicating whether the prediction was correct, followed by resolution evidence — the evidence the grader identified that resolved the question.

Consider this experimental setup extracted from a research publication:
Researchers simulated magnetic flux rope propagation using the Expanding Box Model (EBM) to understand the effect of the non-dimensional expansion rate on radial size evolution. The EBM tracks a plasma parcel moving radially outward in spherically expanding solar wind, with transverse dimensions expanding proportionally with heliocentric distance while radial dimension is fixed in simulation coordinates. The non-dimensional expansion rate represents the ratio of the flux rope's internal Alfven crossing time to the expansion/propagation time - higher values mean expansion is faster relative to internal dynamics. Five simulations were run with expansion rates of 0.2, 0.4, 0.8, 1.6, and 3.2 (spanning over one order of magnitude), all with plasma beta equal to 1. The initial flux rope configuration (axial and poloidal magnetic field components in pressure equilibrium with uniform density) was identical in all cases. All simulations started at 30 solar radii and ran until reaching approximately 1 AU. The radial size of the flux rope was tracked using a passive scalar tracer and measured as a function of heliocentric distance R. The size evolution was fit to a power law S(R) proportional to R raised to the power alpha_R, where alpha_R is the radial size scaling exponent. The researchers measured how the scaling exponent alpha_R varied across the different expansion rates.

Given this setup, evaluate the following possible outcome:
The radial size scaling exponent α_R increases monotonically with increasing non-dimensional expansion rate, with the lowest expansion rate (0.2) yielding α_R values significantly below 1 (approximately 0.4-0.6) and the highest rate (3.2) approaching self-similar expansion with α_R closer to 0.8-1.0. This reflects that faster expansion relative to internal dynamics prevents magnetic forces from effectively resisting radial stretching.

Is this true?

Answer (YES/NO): NO